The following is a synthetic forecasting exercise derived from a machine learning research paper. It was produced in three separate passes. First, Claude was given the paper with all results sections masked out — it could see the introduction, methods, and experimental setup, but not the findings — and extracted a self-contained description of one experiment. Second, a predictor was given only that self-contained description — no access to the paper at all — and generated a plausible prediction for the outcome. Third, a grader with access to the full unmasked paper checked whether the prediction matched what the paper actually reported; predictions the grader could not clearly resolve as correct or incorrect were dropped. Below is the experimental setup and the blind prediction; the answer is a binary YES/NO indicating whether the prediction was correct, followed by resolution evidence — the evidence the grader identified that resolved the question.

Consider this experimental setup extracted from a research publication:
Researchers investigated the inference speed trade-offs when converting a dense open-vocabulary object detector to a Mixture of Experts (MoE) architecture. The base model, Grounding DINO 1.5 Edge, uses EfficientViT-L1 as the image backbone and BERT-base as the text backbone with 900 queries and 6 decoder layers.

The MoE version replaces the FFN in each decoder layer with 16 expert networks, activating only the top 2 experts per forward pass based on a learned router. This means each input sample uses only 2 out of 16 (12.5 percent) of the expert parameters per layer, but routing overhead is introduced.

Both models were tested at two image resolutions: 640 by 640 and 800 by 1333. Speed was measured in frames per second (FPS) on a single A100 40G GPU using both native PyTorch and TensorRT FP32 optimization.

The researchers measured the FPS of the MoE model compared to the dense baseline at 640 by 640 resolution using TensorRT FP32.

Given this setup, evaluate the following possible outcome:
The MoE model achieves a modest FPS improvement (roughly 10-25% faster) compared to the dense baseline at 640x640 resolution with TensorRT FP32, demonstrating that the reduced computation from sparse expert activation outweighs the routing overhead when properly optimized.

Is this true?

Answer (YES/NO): NO